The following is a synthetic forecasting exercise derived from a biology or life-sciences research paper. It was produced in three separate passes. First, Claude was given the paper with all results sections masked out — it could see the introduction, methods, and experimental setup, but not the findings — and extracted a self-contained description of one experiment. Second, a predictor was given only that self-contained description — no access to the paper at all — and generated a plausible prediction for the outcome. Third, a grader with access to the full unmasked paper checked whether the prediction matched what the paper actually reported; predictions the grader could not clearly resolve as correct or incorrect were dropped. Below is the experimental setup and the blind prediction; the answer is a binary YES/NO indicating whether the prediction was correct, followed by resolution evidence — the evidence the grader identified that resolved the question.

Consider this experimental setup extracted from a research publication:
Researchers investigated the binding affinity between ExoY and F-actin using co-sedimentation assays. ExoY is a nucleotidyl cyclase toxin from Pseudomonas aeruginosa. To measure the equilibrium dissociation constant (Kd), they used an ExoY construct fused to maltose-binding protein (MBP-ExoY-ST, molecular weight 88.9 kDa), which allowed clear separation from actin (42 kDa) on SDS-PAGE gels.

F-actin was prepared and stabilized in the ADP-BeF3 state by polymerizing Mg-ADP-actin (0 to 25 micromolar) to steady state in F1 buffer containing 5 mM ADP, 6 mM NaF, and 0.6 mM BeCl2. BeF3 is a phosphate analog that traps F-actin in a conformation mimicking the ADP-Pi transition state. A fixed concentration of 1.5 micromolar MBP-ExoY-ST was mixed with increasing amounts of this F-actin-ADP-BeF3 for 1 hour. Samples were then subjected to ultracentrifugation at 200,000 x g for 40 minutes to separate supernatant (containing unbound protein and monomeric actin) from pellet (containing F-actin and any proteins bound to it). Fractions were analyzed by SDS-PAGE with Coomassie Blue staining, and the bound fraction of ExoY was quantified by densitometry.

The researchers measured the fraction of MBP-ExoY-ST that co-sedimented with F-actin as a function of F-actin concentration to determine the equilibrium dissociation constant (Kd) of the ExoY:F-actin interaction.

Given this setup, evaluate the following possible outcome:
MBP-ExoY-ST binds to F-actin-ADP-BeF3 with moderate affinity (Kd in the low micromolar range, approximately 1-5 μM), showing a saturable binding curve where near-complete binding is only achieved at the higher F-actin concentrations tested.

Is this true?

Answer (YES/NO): NO